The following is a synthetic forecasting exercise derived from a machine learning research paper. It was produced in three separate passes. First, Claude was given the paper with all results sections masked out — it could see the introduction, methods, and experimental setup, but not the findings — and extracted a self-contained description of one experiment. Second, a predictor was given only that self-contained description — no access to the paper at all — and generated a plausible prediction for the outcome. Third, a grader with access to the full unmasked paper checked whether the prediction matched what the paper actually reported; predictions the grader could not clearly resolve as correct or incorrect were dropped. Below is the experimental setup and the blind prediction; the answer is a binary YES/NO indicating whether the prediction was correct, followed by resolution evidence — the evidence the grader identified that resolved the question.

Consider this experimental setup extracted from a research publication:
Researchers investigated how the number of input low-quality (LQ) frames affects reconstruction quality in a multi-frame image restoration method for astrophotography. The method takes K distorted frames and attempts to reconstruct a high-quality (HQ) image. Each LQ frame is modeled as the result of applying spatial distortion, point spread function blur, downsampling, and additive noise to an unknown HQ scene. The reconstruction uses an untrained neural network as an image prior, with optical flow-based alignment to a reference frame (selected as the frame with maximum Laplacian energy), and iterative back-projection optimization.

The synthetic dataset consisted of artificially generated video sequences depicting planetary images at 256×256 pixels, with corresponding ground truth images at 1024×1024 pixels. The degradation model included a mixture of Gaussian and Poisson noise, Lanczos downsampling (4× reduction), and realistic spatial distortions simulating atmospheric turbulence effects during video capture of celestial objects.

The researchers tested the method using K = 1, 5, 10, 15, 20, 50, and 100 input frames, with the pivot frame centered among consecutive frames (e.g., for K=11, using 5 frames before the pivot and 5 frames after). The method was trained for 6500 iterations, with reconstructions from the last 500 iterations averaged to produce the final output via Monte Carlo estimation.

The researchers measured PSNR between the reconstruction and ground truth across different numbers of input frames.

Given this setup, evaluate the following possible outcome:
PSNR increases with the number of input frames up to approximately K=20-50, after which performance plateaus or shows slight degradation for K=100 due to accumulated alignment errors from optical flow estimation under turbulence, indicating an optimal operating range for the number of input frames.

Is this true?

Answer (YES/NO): NO